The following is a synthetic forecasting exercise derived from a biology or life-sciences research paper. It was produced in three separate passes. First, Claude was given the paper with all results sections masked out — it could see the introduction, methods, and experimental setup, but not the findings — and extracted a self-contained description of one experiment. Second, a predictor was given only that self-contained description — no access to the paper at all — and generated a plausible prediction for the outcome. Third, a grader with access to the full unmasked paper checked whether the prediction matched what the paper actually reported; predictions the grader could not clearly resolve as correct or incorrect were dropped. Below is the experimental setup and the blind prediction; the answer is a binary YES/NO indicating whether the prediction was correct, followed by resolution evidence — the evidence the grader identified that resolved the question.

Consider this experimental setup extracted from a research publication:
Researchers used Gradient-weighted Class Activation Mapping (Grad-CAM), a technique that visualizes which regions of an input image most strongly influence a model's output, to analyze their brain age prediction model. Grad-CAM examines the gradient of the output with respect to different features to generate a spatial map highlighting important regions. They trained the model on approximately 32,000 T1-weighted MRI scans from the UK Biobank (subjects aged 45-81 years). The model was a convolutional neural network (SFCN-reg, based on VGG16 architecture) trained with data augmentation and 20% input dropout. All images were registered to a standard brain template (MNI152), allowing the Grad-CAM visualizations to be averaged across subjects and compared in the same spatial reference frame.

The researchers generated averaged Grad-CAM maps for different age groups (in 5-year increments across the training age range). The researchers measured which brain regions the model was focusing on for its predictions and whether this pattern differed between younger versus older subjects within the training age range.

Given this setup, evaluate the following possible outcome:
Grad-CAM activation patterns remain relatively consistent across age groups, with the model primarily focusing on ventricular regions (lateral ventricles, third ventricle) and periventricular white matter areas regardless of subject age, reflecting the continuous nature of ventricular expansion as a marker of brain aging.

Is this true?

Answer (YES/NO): NO